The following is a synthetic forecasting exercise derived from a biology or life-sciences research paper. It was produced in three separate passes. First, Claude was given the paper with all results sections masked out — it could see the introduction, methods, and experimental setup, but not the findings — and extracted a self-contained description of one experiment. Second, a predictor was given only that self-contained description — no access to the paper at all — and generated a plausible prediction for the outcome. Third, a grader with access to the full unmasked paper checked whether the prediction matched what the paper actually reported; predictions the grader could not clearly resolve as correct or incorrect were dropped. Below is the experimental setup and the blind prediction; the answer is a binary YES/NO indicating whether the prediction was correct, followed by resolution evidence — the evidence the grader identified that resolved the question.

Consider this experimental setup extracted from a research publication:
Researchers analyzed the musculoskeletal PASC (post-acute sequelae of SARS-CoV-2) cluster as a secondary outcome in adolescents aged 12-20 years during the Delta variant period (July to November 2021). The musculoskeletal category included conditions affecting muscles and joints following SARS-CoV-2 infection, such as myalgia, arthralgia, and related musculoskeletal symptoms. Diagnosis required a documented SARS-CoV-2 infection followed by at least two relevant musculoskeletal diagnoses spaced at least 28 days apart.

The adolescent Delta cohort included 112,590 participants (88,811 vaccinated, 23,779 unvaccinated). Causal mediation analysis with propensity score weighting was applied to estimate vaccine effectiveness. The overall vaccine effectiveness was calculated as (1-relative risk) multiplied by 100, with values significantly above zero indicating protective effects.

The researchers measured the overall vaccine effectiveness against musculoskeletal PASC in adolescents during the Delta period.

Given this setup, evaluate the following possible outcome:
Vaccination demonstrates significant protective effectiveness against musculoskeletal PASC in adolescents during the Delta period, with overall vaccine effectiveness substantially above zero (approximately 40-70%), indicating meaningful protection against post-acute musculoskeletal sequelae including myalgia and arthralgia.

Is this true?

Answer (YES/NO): NO